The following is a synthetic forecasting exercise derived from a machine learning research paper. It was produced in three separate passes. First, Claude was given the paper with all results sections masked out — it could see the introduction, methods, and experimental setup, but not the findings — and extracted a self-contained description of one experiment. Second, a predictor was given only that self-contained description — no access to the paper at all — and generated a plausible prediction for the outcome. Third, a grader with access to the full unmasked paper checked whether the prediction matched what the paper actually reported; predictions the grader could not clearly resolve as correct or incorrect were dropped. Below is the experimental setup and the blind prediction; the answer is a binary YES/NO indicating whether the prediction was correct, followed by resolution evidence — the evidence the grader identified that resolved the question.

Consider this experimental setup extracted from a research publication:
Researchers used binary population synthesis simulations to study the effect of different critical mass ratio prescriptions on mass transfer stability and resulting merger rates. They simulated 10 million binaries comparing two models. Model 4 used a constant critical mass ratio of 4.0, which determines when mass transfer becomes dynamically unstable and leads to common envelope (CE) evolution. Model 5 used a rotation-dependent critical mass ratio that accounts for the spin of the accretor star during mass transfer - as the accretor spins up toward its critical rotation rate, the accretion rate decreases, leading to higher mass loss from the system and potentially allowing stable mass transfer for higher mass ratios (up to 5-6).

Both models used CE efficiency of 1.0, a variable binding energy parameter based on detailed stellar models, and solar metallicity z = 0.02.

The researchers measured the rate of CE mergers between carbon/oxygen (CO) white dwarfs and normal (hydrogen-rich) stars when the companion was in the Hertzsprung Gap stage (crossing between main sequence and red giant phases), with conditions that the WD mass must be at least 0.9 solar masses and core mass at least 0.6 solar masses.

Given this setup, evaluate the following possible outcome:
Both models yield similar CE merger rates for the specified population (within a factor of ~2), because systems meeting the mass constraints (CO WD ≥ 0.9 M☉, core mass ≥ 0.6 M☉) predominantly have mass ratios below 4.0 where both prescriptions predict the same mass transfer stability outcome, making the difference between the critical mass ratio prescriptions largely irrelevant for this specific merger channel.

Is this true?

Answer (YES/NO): NO